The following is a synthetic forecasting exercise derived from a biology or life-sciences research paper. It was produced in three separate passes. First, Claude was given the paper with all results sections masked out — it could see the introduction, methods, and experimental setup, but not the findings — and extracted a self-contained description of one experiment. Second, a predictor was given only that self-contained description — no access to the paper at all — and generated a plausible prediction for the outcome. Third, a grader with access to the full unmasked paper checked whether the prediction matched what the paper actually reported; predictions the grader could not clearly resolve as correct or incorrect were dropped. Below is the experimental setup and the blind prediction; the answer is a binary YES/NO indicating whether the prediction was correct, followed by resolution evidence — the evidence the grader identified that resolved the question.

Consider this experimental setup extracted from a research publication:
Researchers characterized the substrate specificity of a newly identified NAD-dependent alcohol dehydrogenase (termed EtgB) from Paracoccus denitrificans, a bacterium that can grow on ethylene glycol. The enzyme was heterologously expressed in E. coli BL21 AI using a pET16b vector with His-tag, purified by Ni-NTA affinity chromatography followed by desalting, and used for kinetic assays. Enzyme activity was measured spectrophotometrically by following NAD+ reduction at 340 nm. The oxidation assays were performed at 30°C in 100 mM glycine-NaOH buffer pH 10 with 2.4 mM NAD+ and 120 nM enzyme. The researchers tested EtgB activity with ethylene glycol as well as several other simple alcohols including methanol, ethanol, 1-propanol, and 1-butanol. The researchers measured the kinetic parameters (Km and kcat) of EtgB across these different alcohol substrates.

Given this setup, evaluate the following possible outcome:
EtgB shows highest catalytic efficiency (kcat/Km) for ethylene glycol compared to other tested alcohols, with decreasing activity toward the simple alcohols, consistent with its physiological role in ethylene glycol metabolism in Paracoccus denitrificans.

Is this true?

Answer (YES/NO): NO